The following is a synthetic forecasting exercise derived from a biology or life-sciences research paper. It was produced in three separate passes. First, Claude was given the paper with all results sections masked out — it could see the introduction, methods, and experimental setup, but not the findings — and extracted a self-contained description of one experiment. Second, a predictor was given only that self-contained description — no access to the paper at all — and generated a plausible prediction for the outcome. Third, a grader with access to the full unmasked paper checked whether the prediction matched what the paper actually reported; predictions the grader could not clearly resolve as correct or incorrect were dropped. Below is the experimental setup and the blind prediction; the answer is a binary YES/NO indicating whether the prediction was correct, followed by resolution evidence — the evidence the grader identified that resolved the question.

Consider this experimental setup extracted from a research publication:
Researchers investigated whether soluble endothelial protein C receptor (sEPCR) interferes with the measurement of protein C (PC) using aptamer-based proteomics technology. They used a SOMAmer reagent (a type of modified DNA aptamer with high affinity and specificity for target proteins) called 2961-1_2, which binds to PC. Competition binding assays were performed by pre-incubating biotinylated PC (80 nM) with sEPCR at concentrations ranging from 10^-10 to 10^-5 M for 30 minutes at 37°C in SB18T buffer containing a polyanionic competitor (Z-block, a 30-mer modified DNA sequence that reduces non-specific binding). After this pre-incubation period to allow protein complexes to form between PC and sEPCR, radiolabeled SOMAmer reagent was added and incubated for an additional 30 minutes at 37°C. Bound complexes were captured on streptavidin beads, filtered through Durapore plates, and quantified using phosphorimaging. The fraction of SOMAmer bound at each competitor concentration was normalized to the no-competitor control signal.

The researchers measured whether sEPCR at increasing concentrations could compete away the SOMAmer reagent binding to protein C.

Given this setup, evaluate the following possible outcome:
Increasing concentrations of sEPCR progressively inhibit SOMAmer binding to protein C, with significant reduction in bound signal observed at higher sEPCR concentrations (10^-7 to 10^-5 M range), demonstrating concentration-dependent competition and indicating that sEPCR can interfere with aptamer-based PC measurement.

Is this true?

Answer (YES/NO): NO